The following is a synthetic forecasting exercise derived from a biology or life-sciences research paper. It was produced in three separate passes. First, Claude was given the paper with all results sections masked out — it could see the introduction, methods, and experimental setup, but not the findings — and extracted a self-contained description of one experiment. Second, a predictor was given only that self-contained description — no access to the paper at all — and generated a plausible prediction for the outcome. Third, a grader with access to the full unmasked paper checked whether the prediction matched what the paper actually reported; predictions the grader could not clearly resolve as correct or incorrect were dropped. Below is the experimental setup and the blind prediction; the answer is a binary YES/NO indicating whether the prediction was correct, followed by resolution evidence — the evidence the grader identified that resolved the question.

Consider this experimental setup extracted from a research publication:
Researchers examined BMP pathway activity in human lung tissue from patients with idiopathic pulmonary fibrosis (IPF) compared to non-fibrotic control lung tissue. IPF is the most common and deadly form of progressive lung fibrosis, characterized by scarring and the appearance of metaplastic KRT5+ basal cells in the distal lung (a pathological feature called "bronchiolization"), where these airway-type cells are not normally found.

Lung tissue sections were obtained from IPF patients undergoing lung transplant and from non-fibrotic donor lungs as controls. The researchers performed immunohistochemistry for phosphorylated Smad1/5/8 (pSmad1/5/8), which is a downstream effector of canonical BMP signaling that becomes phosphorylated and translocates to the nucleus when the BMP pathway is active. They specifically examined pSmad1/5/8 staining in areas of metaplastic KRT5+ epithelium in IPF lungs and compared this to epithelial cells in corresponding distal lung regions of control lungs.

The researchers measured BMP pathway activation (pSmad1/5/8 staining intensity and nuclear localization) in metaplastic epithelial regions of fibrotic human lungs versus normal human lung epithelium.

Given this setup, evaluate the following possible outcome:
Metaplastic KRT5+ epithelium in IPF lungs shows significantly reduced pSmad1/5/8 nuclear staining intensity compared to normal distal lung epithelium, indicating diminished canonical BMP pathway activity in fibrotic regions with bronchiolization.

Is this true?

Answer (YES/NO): YES